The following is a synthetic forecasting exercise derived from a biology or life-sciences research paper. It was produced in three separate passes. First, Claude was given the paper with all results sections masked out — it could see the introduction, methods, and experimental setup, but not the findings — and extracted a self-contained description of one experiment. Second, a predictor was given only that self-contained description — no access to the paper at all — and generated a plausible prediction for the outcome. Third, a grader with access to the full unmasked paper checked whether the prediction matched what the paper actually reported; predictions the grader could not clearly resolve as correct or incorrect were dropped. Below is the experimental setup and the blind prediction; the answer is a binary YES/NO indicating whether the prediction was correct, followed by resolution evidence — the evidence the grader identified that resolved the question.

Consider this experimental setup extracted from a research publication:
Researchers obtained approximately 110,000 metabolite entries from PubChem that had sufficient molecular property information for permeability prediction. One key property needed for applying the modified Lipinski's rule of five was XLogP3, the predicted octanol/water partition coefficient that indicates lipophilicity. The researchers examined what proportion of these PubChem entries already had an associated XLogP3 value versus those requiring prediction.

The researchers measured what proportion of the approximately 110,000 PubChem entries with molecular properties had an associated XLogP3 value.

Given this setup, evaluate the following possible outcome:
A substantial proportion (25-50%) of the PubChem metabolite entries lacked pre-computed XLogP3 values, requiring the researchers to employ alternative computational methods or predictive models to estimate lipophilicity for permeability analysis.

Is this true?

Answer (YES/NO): NO